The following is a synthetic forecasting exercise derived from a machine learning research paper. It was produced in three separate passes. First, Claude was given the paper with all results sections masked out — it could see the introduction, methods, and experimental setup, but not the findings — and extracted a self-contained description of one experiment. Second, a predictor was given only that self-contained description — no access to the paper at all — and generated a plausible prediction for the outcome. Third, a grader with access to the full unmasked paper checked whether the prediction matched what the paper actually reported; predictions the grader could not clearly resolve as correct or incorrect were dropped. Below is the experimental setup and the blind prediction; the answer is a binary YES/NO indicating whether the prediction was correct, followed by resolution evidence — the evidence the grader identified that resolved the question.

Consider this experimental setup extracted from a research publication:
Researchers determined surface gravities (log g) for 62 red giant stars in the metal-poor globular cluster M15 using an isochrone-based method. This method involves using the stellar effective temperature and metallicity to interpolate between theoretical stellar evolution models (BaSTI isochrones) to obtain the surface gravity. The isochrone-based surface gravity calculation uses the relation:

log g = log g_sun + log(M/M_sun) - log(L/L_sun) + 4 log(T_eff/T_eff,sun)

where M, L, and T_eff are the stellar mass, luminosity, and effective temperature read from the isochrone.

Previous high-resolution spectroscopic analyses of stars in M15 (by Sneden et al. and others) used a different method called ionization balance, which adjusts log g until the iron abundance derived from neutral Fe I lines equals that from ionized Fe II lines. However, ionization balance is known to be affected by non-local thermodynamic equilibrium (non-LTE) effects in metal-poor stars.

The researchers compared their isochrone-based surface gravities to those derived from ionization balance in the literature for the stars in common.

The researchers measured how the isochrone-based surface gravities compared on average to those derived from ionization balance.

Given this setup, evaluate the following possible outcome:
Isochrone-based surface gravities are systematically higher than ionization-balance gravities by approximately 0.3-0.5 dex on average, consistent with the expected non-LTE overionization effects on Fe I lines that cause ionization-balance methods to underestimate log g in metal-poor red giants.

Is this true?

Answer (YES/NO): NO